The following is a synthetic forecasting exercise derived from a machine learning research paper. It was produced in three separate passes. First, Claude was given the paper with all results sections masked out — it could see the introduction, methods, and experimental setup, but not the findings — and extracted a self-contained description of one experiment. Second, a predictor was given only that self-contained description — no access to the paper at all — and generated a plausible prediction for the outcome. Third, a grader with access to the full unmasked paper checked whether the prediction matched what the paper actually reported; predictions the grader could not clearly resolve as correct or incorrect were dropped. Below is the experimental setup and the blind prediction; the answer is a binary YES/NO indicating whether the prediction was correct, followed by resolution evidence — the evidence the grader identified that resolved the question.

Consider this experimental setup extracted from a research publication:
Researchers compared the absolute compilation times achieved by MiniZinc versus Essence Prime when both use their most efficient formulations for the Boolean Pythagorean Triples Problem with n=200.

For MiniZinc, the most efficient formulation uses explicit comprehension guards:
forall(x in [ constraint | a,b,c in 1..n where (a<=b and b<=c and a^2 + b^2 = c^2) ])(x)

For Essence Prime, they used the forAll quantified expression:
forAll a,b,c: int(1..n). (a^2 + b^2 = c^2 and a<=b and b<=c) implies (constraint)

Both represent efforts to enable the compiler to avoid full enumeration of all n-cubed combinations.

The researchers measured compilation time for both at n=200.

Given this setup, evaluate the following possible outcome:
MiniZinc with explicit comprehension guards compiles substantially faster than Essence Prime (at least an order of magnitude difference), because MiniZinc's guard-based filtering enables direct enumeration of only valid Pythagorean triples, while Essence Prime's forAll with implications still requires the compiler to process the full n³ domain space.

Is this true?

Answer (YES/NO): NO